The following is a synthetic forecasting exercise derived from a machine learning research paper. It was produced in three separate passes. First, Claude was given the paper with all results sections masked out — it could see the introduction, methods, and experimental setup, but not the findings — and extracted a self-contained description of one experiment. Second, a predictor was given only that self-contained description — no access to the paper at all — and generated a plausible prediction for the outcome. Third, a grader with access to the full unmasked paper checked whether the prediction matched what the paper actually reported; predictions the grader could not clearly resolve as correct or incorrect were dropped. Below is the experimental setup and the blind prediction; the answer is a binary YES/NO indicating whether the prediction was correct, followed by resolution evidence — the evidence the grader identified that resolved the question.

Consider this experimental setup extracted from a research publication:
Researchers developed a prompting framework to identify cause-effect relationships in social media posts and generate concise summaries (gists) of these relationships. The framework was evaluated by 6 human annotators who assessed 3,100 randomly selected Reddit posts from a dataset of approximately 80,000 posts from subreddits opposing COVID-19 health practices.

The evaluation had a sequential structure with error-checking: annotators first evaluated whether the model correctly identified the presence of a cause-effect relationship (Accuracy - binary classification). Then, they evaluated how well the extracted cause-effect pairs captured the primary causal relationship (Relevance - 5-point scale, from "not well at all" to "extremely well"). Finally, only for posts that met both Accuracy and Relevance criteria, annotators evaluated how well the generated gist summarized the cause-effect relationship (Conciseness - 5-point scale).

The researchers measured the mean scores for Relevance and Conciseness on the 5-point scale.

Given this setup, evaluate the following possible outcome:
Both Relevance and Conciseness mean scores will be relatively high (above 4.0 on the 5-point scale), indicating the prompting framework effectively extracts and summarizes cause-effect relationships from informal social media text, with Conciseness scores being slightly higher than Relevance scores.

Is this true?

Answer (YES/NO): YES